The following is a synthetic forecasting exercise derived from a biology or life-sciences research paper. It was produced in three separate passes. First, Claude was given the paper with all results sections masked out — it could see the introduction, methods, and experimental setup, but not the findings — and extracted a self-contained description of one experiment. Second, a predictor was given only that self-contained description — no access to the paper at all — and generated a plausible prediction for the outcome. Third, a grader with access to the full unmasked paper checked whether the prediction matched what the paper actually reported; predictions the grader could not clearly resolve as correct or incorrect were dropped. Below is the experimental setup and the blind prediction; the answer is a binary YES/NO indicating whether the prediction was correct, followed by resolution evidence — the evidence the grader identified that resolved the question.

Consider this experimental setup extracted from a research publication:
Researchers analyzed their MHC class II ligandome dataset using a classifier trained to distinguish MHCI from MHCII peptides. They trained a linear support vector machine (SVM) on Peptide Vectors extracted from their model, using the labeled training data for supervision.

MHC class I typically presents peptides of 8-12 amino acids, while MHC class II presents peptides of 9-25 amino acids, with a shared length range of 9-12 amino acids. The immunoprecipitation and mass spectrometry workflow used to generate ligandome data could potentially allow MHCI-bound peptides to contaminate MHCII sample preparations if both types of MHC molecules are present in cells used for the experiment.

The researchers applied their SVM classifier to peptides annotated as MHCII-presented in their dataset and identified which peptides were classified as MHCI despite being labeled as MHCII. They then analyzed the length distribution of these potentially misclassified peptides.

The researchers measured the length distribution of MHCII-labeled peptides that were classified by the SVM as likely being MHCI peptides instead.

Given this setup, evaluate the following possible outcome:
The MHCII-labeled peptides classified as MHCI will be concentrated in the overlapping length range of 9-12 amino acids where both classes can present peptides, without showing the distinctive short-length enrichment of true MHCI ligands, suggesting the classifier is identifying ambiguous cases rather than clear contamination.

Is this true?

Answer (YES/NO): NO